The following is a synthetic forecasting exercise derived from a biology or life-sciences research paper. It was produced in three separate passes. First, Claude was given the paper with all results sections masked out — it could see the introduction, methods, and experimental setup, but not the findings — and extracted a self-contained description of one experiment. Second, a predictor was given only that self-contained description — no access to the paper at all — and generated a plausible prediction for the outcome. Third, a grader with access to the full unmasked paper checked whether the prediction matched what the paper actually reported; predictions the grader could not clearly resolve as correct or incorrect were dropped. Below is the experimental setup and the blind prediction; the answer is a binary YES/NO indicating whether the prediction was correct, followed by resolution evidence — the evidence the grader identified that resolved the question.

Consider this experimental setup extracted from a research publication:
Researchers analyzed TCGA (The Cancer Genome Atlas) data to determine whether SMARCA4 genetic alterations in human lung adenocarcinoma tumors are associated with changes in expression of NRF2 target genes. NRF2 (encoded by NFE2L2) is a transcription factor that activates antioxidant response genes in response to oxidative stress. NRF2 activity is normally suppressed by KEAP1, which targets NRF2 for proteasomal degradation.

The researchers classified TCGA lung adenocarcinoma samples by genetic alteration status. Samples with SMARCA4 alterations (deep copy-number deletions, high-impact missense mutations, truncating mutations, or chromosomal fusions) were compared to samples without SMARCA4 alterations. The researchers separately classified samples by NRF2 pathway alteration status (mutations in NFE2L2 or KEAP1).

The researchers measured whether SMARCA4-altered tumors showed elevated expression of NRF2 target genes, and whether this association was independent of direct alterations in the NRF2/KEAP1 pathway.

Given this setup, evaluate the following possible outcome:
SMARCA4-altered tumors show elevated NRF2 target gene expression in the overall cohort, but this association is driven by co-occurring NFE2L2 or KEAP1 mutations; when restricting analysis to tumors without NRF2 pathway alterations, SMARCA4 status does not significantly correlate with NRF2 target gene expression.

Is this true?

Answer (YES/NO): NO